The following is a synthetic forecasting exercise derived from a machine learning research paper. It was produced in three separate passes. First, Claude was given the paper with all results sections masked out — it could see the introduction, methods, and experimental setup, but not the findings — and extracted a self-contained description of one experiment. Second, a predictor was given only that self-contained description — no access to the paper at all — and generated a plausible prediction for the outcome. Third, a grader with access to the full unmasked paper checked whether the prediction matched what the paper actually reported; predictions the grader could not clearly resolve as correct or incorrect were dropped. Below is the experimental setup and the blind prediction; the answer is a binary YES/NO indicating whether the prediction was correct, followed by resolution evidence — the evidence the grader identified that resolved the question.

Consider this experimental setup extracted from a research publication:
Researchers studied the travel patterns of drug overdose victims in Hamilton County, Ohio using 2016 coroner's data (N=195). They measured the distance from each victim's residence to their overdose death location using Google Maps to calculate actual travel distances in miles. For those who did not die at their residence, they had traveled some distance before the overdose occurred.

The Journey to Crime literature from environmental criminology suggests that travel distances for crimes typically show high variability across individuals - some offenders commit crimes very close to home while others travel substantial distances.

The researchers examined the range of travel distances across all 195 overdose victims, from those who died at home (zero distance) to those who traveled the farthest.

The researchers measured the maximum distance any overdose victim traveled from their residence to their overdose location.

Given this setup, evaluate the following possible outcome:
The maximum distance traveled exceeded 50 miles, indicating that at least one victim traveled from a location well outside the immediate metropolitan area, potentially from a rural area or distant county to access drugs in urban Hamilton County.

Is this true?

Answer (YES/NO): YES